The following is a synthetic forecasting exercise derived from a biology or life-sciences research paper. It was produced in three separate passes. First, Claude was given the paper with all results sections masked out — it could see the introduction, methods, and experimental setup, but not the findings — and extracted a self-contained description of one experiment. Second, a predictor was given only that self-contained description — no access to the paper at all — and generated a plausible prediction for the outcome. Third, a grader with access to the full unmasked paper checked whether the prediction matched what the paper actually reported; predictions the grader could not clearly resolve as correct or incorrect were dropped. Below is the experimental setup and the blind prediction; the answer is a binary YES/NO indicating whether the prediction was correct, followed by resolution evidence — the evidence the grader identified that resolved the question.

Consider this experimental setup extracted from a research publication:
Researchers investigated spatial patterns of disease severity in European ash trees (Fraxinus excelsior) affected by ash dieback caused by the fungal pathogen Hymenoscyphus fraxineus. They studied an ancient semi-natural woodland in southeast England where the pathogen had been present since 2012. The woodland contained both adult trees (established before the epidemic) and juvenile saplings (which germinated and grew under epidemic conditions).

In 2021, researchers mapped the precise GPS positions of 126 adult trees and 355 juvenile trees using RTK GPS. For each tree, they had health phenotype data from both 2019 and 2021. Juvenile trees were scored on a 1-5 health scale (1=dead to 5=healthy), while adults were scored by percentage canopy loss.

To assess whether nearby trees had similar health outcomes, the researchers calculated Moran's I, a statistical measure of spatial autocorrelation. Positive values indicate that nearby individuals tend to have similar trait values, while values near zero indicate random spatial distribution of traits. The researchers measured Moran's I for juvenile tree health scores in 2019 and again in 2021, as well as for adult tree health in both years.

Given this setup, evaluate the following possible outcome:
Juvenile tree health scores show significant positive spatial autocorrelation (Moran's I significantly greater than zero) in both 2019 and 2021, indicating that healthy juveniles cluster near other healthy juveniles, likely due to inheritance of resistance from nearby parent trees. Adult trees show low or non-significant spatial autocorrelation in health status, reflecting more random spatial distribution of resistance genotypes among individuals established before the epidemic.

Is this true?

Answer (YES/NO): NO